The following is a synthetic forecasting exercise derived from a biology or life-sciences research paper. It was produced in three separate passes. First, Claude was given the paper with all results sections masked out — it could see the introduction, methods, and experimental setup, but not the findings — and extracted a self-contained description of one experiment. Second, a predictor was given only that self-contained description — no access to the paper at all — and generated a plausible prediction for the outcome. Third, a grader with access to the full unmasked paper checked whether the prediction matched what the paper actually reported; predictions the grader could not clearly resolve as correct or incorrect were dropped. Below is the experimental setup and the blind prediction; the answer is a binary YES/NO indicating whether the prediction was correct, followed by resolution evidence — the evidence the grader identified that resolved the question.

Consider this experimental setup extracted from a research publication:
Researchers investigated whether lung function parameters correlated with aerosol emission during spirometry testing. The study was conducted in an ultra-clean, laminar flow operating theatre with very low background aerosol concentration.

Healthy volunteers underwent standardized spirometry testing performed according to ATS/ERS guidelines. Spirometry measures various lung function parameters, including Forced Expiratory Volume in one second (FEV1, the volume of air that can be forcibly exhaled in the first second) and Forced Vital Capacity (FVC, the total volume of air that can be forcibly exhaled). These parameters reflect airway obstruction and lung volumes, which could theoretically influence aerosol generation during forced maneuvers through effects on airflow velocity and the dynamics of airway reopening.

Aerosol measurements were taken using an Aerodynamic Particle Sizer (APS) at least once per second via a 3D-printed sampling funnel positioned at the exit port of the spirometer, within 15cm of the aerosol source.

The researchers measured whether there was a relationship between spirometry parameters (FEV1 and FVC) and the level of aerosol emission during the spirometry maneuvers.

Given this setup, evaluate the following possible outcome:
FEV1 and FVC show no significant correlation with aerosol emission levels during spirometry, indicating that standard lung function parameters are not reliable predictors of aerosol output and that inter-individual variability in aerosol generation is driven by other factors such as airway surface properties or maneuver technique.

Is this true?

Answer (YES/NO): YES